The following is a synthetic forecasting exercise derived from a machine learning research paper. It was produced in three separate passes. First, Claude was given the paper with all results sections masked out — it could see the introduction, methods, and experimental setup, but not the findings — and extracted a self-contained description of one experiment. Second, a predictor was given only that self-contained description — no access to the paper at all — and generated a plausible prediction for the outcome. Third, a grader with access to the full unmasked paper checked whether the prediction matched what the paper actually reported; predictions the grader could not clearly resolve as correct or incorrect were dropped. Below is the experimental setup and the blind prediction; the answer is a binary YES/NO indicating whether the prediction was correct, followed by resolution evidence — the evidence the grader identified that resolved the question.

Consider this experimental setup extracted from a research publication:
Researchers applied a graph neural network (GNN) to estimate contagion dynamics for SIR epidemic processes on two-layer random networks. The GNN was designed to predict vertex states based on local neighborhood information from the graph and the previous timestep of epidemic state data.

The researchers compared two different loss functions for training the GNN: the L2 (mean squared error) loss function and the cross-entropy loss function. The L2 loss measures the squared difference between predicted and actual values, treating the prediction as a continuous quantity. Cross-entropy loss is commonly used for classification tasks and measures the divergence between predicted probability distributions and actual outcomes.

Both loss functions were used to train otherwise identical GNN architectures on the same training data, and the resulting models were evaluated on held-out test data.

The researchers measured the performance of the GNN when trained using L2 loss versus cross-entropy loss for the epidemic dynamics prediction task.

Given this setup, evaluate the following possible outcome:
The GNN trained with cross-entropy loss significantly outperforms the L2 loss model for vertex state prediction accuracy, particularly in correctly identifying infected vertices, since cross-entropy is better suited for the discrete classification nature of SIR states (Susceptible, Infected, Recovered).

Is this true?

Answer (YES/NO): NO